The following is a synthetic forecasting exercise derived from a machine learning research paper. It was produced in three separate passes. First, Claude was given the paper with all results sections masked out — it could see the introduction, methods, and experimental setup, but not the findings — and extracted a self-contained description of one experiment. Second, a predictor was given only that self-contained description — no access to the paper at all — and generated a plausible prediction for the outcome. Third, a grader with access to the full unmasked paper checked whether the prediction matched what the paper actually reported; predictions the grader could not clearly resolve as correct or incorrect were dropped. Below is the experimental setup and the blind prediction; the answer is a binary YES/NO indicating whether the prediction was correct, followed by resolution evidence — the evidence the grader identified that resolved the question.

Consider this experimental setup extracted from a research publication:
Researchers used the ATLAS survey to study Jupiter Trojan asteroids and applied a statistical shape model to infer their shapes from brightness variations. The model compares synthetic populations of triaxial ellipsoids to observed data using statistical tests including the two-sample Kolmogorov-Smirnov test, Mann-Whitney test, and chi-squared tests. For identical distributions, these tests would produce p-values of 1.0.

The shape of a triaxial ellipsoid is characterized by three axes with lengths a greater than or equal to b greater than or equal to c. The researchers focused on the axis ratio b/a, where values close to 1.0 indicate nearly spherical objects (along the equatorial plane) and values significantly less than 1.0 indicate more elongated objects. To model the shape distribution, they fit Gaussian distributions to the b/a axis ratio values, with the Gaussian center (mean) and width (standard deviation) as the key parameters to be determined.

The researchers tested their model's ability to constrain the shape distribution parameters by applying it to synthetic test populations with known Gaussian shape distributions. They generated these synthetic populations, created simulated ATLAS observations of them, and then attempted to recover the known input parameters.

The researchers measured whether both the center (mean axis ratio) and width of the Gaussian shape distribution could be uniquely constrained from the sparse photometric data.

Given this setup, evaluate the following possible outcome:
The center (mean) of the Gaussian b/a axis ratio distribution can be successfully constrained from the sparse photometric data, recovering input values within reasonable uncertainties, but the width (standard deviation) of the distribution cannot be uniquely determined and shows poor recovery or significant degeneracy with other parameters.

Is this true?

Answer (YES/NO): YES